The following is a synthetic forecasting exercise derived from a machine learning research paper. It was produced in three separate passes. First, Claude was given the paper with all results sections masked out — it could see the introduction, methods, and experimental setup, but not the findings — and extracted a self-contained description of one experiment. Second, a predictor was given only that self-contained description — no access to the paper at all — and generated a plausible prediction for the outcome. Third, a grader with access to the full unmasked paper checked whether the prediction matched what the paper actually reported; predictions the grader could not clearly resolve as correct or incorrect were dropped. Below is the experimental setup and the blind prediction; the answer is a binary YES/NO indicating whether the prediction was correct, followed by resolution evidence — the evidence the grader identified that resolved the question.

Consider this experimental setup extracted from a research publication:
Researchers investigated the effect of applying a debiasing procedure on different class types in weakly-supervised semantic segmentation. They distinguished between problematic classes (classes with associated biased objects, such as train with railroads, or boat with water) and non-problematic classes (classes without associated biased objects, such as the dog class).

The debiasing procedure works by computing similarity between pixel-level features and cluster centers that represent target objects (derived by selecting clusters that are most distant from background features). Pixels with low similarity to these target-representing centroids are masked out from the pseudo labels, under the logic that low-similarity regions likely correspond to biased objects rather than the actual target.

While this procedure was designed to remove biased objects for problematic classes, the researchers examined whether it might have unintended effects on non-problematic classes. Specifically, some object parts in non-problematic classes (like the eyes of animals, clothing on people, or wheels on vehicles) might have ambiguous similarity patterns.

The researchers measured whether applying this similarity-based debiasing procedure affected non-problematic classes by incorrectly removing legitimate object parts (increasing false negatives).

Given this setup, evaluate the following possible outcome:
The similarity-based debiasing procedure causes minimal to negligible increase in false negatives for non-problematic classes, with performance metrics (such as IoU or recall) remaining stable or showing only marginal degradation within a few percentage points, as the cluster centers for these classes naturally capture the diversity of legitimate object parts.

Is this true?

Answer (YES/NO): NO